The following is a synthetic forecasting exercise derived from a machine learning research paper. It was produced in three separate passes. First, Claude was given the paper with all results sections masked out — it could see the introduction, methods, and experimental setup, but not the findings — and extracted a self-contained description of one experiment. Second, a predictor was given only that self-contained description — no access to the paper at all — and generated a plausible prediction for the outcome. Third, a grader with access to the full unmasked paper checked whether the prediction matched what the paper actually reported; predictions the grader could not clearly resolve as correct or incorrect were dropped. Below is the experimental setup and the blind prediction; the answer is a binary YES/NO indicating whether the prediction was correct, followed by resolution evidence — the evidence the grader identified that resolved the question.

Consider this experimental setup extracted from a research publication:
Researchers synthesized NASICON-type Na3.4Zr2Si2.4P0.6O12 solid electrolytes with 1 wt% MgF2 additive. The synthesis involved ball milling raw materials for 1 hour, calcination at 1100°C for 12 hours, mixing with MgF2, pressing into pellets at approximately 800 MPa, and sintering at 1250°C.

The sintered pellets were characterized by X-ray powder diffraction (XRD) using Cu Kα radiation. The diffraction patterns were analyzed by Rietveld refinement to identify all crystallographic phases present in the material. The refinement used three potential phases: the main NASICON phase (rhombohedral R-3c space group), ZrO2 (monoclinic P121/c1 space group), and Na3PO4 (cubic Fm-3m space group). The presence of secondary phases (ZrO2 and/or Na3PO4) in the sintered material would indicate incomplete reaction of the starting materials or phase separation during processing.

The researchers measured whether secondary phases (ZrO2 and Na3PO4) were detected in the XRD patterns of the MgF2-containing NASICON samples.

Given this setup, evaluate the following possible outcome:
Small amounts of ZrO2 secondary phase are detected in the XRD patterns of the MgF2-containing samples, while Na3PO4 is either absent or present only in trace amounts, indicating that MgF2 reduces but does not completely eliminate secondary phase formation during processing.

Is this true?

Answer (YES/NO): NO